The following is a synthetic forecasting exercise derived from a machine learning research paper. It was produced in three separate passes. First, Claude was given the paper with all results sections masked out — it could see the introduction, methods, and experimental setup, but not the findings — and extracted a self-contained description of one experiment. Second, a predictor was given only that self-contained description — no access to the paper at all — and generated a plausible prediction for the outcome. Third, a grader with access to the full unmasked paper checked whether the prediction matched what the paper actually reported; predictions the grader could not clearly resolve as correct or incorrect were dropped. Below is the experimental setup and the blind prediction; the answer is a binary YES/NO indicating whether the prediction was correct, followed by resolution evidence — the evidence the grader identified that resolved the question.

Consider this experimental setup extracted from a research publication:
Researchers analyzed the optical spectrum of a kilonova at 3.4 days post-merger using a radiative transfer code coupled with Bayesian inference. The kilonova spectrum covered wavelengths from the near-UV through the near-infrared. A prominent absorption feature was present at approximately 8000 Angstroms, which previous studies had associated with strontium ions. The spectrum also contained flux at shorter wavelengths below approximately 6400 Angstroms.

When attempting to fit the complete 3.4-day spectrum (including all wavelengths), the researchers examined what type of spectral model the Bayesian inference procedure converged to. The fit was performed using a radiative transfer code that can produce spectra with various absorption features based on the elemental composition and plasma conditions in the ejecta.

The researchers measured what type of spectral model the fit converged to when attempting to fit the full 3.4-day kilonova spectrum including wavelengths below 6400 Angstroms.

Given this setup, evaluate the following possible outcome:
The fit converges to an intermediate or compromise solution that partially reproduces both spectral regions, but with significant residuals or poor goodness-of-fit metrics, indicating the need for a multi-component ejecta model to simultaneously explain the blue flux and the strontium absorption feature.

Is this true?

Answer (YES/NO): NO